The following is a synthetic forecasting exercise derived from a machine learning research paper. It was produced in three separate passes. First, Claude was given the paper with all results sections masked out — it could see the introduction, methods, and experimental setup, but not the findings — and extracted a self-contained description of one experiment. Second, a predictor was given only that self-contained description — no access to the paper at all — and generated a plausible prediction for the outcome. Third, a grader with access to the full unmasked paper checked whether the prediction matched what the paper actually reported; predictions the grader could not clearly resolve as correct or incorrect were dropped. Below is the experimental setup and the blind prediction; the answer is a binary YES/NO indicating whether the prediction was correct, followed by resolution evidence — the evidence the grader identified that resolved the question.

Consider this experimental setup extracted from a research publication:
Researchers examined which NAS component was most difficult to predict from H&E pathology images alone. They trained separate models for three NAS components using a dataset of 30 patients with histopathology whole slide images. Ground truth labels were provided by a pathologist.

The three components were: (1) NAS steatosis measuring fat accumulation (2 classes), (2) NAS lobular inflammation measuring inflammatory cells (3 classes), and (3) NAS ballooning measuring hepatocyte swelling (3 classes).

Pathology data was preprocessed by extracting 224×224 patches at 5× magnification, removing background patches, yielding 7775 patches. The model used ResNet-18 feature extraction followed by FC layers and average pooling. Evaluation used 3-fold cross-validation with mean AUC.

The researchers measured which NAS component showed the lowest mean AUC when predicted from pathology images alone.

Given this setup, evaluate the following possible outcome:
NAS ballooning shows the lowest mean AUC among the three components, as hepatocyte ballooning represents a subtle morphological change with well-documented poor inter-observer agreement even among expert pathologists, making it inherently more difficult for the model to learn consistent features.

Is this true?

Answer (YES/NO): NO